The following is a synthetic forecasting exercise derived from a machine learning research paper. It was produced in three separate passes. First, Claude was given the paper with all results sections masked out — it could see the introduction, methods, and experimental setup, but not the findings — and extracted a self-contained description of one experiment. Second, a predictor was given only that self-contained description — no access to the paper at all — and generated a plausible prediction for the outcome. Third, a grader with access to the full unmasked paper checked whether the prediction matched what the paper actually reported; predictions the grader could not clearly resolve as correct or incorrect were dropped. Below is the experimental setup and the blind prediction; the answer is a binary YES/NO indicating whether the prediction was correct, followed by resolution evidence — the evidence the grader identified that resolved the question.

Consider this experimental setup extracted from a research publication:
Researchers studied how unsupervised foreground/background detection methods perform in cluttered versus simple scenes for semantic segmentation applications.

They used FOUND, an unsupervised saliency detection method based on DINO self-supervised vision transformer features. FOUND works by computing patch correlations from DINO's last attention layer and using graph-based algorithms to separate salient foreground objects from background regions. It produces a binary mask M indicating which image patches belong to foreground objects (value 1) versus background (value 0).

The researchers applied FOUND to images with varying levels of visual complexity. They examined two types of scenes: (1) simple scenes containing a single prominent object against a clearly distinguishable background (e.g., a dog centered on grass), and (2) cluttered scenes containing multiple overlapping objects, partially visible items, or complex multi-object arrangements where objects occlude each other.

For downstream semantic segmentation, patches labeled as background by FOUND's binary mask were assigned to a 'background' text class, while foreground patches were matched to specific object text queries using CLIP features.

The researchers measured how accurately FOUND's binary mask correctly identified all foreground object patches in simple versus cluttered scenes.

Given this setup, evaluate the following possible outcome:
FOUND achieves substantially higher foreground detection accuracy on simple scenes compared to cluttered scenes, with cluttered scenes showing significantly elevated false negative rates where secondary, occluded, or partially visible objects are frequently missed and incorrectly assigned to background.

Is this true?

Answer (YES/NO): YES